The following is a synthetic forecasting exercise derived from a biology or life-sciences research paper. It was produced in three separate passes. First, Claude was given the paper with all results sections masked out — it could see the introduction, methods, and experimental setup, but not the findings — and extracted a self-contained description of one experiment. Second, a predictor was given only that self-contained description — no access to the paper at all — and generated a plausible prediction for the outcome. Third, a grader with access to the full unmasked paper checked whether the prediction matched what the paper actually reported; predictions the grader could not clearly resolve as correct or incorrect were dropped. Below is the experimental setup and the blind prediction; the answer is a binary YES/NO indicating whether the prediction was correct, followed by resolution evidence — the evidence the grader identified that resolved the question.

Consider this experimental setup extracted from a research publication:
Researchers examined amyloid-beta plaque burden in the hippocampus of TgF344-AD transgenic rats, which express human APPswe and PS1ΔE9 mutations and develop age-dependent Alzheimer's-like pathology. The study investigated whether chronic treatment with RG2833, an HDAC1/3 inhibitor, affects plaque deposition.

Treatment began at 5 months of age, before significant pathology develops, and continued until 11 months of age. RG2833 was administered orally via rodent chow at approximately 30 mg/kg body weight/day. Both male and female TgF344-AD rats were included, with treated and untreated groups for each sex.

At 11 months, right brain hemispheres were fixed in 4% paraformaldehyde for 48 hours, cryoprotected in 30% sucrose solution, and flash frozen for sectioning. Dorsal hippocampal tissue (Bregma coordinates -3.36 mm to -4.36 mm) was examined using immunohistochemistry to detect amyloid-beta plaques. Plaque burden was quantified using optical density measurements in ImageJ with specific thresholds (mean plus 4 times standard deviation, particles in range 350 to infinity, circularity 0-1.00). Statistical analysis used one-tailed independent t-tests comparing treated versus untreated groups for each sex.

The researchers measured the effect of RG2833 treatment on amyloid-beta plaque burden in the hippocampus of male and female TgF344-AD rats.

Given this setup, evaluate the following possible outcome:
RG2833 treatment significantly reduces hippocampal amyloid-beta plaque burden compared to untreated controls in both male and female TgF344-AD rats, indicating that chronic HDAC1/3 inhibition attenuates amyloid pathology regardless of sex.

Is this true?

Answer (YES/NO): NO